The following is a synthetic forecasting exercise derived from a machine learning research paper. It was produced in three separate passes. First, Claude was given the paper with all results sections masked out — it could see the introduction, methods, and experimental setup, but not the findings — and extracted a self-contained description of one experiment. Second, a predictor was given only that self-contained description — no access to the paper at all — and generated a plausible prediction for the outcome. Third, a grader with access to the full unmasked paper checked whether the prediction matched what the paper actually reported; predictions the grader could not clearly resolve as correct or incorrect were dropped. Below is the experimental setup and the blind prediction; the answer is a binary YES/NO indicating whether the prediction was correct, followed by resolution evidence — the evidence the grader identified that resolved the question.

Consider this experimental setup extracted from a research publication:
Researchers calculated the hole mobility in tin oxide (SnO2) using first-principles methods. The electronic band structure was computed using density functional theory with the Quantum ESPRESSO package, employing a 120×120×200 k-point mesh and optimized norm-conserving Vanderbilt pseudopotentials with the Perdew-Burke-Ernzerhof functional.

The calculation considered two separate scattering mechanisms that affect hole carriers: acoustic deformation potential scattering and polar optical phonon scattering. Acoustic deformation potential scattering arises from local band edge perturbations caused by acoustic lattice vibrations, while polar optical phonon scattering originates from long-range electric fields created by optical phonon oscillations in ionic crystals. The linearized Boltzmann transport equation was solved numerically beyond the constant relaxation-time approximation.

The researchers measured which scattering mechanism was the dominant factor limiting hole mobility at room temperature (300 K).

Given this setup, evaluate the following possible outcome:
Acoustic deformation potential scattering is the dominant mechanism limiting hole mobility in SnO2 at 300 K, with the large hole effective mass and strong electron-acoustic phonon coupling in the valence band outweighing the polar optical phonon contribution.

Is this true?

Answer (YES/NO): NO